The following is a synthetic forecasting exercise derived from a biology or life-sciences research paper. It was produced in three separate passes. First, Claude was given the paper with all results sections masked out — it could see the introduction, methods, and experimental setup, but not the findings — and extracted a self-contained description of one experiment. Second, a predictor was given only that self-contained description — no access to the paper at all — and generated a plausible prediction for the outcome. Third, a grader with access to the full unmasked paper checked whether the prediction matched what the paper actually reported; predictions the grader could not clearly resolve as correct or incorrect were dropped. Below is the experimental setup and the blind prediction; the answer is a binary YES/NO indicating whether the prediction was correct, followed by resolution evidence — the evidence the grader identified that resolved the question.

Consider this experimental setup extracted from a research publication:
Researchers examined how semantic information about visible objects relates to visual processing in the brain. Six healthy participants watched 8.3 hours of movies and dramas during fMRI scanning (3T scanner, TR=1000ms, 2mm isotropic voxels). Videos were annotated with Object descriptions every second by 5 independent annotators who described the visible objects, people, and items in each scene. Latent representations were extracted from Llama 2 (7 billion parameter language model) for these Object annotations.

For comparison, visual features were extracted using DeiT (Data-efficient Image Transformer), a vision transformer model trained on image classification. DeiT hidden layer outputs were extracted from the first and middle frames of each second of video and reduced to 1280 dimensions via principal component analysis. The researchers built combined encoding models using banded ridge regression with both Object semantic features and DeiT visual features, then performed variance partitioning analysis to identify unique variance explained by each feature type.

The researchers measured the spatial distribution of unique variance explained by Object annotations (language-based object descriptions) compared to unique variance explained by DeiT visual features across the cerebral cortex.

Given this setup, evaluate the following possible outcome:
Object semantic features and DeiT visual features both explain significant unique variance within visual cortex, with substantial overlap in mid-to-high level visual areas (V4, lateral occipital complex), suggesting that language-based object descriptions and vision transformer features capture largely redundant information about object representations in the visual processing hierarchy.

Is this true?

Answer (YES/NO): NO